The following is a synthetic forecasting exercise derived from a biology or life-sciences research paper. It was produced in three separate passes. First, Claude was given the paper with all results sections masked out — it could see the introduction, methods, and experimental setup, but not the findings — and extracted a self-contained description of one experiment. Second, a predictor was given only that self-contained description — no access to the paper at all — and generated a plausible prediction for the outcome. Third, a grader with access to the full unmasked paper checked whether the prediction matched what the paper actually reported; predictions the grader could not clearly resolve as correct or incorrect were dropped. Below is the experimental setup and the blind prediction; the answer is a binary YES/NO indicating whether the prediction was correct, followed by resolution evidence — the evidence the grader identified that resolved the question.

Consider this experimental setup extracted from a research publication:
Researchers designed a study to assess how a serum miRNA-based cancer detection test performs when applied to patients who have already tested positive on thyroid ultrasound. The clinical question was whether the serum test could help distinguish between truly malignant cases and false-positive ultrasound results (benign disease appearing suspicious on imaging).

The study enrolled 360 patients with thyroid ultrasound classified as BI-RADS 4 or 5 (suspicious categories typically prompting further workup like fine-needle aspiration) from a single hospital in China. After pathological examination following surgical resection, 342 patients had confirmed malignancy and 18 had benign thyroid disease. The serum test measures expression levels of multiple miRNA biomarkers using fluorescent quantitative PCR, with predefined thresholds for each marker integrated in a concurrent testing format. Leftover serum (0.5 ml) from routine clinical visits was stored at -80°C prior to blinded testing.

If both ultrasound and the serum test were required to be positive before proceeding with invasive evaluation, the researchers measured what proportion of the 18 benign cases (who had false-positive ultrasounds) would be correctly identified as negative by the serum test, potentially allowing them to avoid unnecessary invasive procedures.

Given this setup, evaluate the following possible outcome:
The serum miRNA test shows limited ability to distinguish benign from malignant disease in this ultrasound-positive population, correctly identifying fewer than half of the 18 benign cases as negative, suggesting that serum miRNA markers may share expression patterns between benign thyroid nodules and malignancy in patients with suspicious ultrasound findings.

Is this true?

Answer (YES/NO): NO